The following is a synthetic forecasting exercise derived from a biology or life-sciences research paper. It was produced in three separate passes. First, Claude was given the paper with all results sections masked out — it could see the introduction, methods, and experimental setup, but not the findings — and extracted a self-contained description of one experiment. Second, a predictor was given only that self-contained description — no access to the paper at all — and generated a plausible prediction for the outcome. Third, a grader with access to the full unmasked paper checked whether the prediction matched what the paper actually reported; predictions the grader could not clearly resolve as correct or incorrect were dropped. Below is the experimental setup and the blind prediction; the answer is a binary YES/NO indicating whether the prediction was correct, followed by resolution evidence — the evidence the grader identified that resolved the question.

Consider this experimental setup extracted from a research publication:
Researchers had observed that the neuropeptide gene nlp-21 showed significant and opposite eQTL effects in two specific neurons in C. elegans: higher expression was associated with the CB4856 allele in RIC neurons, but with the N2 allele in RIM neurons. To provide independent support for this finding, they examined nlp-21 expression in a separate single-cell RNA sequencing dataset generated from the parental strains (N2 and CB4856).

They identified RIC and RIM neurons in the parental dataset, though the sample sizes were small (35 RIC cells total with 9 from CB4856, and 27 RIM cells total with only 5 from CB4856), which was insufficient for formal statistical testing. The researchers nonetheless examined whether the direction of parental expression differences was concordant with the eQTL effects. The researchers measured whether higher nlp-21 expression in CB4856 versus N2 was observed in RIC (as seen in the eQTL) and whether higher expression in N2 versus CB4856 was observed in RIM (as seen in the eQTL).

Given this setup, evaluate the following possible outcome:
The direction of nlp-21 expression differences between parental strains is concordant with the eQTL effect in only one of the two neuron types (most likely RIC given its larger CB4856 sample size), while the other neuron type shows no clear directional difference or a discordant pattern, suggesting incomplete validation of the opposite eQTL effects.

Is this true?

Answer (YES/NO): NO